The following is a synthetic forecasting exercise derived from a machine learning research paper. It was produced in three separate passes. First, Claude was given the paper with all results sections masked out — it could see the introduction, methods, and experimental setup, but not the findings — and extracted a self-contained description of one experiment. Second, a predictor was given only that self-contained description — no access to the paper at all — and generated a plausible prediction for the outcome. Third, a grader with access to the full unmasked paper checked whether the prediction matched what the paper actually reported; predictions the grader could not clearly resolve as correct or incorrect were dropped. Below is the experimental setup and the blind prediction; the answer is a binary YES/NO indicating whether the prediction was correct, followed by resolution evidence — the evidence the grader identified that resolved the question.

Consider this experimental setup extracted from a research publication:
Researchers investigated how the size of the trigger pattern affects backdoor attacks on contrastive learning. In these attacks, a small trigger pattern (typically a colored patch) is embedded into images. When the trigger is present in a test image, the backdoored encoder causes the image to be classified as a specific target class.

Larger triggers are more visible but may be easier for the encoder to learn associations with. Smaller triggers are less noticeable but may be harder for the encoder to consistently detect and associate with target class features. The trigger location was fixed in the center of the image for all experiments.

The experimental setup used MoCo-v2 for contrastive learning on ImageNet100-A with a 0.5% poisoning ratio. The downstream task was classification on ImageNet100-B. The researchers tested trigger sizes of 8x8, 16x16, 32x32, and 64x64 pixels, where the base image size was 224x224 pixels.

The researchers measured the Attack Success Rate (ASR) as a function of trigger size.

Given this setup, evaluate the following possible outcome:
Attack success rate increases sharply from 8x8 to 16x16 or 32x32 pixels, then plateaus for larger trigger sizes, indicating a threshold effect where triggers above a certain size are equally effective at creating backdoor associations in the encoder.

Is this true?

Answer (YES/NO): YES